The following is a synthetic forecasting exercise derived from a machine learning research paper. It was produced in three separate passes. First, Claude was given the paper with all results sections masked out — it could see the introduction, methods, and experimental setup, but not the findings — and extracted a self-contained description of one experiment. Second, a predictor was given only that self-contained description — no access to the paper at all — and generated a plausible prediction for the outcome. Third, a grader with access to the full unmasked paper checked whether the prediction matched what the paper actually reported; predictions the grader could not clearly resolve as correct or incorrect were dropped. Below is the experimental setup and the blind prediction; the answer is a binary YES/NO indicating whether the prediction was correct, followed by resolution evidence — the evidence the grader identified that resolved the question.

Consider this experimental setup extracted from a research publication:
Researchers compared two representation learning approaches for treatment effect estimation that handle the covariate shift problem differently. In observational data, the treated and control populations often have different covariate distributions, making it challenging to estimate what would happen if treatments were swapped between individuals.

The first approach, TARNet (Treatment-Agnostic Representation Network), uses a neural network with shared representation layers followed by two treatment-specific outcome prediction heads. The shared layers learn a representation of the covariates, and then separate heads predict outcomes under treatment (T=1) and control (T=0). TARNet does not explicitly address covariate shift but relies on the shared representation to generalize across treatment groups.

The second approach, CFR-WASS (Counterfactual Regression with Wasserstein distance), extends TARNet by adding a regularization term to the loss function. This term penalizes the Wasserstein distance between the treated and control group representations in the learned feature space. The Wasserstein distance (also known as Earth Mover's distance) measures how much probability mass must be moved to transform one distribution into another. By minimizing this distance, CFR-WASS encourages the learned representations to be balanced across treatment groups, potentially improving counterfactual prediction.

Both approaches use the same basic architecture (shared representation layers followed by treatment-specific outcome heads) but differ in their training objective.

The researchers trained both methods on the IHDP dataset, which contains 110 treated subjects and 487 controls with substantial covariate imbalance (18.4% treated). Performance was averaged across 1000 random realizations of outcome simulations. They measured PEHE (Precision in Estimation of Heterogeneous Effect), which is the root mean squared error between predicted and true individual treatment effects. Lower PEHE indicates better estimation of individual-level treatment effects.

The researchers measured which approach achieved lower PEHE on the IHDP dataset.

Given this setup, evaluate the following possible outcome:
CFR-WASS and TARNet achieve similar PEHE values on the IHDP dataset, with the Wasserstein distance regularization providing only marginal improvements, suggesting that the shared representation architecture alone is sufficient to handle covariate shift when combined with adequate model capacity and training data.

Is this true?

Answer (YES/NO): NO